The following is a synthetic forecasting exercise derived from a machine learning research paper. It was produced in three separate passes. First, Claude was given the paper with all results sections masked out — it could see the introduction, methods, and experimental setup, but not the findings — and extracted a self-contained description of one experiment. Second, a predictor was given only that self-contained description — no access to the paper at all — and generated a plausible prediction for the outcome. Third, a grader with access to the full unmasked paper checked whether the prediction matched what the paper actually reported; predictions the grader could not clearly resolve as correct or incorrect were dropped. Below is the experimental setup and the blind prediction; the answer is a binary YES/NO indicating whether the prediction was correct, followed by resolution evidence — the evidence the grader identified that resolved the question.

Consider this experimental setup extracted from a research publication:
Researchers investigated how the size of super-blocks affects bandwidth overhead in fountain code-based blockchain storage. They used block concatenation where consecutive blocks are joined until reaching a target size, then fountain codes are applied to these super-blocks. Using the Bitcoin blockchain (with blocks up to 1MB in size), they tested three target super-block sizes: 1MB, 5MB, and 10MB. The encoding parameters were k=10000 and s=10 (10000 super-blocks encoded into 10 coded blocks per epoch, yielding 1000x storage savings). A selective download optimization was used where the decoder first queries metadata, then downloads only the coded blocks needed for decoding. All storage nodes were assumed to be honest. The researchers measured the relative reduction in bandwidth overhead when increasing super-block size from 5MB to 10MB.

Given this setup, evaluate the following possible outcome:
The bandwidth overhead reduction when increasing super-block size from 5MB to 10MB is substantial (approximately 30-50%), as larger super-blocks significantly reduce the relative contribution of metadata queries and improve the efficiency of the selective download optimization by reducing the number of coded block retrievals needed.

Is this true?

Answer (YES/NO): YES